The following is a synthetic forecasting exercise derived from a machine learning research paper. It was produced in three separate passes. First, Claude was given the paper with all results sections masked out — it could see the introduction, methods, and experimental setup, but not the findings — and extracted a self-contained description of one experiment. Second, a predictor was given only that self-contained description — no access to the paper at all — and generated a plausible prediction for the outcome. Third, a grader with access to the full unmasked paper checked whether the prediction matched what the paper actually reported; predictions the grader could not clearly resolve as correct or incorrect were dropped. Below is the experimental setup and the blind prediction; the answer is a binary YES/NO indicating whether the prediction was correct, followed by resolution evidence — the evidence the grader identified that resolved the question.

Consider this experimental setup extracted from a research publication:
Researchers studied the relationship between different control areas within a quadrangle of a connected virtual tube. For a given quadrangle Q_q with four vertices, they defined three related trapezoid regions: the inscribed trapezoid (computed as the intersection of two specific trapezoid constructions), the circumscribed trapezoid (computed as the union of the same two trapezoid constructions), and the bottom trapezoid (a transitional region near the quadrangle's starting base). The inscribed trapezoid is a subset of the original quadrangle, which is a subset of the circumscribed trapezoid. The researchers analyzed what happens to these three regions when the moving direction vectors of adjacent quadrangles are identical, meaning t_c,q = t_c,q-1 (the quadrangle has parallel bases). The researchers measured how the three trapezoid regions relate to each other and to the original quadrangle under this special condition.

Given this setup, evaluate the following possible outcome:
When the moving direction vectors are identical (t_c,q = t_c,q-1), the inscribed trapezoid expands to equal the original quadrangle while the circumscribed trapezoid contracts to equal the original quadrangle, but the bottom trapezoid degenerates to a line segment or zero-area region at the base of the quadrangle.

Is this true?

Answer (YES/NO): NO